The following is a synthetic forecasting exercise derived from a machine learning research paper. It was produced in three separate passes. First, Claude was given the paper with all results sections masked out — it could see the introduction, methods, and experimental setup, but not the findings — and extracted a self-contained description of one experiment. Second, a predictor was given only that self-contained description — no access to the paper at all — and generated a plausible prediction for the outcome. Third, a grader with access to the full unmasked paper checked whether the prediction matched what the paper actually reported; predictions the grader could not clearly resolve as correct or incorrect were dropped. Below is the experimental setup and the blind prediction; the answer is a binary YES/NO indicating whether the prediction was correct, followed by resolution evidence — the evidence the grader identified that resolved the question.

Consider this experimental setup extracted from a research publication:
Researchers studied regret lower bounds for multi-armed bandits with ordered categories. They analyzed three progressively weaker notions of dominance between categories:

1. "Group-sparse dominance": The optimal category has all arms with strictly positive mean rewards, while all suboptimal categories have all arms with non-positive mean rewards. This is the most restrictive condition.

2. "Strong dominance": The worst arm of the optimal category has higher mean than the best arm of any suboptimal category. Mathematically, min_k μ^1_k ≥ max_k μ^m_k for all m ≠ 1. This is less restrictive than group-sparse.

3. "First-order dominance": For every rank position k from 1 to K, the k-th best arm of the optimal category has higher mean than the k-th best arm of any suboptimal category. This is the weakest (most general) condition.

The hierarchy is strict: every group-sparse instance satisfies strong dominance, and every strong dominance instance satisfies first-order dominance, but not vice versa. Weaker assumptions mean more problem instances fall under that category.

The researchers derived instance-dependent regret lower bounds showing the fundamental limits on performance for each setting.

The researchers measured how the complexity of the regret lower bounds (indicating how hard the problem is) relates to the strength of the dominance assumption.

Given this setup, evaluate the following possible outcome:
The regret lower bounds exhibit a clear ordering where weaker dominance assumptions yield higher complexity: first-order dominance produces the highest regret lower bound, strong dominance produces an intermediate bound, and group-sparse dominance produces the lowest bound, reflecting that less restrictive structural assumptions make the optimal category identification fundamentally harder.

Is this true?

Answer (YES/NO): YES